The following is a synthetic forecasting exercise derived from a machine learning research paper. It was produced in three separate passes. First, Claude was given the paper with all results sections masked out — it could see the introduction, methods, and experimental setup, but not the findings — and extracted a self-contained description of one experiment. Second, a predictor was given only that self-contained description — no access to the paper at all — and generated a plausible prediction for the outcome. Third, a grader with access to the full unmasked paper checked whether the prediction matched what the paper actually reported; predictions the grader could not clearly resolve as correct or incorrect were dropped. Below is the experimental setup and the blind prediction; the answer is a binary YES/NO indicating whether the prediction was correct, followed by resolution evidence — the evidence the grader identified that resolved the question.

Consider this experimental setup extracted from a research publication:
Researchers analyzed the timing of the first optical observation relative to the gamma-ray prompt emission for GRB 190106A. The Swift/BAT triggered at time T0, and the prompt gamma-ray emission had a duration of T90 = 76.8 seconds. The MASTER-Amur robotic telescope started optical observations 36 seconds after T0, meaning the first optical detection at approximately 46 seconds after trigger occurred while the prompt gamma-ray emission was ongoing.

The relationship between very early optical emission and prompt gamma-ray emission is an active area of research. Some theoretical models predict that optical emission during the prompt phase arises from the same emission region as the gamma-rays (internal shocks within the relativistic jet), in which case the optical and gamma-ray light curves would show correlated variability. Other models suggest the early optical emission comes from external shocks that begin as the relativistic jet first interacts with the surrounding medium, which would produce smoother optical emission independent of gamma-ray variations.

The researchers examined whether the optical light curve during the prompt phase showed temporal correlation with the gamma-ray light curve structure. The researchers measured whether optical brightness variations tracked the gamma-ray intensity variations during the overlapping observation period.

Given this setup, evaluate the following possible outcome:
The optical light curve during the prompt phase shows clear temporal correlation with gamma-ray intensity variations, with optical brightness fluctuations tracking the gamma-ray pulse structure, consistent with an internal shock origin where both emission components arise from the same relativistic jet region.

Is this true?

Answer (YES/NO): NO